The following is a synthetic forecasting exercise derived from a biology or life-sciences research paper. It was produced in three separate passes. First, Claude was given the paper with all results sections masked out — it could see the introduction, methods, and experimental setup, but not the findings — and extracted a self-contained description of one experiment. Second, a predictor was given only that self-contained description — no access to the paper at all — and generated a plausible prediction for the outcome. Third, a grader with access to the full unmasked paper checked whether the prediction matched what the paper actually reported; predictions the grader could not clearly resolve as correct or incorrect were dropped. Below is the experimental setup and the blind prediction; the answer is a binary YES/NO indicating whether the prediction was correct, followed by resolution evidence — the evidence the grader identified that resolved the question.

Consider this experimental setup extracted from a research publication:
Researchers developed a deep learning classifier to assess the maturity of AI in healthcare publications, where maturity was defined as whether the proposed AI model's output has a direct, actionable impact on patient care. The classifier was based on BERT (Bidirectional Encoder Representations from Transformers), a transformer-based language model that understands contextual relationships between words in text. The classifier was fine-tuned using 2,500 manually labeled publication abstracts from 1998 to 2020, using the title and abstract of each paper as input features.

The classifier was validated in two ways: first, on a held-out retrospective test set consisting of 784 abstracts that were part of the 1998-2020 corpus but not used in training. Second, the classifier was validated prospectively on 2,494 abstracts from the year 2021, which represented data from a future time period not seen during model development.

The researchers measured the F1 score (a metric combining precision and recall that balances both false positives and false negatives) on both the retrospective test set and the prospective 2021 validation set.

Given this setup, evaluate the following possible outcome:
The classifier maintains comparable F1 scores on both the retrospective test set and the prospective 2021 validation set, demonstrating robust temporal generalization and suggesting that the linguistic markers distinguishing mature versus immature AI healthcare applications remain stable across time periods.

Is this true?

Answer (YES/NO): YES